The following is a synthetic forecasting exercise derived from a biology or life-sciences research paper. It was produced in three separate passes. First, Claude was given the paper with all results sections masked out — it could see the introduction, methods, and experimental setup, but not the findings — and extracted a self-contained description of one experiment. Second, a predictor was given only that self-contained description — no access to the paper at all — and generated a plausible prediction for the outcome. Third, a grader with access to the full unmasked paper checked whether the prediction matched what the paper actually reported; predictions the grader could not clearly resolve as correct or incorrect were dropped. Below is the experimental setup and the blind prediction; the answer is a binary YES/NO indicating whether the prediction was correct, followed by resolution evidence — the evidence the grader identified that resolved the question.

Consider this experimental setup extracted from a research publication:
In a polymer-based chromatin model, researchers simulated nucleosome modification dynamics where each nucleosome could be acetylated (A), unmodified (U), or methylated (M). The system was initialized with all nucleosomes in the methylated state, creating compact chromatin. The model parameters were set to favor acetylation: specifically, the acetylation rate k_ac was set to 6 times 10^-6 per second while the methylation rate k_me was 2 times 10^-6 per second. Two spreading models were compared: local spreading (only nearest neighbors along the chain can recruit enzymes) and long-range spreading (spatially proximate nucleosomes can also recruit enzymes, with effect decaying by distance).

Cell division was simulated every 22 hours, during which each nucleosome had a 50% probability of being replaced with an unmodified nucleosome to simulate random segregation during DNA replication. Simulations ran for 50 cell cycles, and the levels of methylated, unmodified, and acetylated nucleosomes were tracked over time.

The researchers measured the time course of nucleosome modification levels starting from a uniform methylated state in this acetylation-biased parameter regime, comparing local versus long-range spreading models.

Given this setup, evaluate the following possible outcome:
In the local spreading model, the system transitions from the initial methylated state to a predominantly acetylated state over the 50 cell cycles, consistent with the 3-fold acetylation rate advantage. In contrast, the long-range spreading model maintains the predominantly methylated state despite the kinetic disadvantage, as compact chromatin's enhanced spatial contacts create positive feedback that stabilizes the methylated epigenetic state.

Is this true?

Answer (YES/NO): NO